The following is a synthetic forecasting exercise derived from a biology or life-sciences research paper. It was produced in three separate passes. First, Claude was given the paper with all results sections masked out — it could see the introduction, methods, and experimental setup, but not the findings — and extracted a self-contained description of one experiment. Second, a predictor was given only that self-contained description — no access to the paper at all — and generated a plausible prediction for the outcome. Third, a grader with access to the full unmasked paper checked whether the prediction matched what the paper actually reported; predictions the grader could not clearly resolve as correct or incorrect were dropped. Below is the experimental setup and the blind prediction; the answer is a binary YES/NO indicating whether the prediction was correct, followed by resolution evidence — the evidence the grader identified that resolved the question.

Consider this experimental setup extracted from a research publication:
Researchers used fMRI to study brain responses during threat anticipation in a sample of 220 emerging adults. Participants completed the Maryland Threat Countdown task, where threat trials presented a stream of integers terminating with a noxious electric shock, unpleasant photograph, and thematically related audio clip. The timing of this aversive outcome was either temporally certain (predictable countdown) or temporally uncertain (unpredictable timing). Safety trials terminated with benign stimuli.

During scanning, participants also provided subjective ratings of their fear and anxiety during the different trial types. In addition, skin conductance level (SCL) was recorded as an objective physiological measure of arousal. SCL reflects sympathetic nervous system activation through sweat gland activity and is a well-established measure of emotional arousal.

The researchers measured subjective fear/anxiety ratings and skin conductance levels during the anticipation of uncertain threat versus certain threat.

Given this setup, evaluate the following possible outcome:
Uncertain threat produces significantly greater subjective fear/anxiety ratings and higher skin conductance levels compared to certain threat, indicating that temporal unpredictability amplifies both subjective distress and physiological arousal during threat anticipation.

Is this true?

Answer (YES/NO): YES